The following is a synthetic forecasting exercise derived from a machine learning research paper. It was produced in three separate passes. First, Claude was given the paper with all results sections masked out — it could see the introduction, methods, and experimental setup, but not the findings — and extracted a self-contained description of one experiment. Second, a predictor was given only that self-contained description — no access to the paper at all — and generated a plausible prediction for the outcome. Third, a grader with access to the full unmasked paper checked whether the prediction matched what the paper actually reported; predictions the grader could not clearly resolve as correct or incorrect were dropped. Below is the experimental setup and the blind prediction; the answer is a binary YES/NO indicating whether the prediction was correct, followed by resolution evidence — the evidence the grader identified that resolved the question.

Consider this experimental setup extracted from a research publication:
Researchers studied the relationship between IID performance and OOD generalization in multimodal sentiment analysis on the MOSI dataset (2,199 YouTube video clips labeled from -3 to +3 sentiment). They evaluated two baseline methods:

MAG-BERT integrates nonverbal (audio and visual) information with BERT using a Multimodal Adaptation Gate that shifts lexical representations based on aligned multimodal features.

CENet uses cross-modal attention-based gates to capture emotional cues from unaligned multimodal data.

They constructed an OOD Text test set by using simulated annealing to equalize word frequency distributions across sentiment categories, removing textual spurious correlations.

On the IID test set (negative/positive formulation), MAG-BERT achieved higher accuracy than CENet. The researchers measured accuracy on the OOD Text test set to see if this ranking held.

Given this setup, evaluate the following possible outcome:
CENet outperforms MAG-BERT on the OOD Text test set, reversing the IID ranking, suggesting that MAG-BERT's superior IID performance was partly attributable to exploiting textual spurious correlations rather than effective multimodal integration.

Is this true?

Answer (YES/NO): YES